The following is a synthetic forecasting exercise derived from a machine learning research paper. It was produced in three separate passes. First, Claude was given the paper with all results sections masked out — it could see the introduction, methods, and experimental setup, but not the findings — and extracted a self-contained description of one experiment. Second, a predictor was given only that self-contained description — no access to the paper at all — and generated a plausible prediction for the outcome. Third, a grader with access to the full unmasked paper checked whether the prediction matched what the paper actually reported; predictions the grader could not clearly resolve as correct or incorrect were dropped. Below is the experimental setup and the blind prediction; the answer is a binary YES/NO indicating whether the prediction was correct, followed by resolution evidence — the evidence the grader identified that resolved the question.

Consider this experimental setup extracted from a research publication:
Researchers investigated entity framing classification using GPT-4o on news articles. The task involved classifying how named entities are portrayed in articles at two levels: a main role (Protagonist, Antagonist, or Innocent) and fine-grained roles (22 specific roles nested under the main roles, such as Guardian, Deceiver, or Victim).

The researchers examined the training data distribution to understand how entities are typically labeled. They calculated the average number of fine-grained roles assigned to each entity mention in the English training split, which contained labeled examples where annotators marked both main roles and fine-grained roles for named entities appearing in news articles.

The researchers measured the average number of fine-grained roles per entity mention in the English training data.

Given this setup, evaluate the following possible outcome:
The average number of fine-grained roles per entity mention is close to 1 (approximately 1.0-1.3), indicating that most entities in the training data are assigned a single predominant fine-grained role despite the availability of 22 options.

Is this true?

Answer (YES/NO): YES